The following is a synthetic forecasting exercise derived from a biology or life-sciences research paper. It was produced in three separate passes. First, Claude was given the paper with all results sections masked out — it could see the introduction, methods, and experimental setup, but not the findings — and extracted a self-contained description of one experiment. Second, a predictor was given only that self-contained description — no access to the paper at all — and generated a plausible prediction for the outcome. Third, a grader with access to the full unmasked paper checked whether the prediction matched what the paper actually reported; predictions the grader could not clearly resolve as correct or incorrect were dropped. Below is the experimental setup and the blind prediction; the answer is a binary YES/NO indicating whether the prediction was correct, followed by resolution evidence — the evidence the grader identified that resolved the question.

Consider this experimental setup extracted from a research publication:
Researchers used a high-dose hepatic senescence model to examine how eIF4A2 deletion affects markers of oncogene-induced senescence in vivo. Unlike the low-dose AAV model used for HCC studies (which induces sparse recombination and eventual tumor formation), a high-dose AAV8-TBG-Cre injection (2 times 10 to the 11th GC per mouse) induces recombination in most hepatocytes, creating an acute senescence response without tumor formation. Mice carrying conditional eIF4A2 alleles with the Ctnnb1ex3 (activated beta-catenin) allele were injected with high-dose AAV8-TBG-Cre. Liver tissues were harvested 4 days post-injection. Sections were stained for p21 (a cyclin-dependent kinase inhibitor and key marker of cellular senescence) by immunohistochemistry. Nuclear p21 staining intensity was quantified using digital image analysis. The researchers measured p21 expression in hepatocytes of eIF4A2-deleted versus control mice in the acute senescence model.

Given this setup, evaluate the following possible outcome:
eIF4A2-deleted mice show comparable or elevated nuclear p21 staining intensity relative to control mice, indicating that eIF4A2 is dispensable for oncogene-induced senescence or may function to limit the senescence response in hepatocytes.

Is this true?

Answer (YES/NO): YES